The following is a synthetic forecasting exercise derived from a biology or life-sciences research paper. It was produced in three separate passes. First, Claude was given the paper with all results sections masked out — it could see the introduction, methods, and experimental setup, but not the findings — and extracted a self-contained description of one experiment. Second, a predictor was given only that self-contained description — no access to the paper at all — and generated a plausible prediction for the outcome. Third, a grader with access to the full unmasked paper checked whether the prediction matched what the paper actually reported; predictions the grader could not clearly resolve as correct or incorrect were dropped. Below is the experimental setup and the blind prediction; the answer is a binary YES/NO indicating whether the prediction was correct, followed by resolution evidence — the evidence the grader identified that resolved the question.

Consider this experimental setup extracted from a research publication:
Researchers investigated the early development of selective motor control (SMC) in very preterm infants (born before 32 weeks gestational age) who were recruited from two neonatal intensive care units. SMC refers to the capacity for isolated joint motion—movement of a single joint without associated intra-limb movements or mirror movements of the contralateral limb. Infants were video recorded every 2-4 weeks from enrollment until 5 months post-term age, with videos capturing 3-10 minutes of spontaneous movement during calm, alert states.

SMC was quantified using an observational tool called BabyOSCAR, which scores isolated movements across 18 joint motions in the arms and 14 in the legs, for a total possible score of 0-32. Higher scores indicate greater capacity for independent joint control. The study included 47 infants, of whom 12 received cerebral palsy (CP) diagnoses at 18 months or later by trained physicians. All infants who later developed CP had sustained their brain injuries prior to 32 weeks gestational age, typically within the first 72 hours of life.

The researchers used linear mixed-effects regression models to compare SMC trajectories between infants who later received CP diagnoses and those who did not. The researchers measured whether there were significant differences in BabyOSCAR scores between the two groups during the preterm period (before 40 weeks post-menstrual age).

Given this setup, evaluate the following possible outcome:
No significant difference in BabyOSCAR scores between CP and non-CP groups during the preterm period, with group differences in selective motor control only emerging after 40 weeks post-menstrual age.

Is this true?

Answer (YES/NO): YES